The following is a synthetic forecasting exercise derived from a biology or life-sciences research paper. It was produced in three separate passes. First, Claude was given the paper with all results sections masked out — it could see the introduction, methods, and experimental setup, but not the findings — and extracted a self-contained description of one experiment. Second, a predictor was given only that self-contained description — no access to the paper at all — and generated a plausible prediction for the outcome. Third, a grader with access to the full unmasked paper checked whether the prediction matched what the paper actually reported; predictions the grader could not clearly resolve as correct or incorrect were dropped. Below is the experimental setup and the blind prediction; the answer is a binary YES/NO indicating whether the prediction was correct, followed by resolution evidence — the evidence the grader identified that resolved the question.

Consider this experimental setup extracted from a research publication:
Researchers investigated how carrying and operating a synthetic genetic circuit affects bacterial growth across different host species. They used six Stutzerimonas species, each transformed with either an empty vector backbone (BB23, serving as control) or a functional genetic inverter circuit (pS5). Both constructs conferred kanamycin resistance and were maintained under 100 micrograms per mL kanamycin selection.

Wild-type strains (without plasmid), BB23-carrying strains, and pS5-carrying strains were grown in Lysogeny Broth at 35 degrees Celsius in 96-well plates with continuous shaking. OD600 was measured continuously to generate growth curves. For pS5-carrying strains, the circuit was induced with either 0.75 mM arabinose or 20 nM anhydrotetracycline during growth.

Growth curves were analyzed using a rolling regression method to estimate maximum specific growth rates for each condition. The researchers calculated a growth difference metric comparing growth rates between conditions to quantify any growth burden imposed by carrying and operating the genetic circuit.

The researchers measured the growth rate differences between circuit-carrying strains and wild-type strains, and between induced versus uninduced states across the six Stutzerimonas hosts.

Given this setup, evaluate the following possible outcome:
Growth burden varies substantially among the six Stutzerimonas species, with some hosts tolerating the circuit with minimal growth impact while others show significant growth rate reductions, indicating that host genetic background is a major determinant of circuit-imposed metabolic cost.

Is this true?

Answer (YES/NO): YES